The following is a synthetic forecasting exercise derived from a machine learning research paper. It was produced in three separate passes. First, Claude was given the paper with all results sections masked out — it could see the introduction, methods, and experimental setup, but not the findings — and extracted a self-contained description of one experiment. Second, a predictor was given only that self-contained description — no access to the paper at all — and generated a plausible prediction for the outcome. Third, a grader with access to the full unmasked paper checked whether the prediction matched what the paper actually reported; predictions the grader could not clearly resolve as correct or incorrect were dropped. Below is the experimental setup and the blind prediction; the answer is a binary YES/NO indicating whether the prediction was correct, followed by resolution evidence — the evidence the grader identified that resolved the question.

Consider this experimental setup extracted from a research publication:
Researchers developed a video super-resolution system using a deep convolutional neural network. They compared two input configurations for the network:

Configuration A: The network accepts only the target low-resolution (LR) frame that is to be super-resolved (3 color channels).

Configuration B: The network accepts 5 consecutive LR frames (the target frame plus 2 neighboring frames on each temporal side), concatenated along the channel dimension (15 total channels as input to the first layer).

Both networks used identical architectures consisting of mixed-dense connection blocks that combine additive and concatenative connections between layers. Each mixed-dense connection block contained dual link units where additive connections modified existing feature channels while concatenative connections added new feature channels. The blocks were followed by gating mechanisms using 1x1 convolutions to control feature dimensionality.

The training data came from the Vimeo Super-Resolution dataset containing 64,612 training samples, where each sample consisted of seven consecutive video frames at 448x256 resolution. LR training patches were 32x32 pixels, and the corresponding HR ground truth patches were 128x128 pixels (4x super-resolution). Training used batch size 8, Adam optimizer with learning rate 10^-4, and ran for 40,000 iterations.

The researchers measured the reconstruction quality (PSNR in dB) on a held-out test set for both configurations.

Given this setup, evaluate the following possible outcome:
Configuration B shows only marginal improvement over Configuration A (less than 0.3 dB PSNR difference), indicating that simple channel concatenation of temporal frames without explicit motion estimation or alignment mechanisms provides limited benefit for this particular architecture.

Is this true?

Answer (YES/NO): NO